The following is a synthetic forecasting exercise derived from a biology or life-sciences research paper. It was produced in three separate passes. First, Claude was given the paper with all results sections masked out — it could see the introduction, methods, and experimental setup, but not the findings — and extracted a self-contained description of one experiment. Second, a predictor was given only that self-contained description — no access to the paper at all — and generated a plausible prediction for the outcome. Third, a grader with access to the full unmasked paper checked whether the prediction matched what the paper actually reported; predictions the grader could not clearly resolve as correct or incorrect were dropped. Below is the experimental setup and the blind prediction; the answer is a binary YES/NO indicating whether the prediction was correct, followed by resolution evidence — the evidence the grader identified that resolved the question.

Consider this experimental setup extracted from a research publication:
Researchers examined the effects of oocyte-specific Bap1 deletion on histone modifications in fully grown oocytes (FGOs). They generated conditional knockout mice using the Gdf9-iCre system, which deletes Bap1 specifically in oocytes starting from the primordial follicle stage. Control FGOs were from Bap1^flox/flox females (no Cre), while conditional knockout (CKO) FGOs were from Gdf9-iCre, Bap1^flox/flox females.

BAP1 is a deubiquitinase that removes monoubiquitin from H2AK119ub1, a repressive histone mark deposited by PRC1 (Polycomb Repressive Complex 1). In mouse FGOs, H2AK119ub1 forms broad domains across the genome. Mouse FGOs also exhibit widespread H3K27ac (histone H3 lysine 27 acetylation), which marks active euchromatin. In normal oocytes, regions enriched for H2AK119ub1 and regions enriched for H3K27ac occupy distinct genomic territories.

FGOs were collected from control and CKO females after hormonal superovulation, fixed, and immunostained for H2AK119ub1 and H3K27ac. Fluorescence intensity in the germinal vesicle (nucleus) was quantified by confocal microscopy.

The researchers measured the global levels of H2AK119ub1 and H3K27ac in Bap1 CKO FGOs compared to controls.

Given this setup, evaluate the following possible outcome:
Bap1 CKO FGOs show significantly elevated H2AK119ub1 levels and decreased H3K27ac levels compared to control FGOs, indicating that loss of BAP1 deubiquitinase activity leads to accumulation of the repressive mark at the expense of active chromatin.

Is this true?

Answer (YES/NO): NO